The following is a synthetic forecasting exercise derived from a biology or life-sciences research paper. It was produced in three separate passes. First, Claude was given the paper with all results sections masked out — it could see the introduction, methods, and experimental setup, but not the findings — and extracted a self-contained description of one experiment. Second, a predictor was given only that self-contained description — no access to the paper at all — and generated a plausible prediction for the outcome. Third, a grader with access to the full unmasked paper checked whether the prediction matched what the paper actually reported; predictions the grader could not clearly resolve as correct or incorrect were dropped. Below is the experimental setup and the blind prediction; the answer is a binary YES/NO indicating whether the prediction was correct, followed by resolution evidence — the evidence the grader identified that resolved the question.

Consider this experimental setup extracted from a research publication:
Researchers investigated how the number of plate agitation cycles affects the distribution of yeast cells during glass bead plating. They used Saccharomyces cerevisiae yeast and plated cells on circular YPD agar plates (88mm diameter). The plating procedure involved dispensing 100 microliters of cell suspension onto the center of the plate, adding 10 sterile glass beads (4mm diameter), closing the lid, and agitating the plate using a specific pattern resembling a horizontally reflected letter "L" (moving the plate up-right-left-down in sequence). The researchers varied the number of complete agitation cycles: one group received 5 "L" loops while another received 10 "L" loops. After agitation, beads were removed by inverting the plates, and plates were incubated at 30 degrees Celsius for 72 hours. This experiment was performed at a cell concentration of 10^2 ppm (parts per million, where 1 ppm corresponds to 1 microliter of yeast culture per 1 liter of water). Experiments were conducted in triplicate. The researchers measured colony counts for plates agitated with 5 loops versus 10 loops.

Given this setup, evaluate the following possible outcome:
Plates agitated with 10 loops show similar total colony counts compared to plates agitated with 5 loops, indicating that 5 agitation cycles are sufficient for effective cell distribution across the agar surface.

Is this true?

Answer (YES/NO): YES